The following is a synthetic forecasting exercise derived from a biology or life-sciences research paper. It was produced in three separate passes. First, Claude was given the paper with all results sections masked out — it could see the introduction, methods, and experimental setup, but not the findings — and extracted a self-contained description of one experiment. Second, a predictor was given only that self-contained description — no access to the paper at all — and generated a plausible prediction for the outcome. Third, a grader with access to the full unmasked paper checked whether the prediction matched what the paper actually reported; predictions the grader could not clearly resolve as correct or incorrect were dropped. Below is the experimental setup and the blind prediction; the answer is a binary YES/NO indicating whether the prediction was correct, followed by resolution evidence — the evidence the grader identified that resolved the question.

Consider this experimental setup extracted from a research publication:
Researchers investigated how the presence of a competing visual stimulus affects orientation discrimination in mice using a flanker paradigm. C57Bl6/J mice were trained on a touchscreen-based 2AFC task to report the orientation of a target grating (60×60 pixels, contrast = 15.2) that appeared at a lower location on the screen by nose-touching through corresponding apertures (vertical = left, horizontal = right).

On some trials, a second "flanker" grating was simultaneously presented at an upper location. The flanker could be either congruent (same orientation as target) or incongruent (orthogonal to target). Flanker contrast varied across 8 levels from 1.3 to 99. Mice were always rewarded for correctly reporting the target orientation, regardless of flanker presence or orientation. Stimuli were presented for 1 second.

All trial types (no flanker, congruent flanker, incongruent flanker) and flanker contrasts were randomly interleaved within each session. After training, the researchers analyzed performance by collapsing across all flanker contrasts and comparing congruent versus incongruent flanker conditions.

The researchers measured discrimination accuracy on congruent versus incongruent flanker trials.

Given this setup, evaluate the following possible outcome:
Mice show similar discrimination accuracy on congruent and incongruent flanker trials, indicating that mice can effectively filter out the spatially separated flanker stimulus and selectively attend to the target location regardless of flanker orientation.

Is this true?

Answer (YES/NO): NO